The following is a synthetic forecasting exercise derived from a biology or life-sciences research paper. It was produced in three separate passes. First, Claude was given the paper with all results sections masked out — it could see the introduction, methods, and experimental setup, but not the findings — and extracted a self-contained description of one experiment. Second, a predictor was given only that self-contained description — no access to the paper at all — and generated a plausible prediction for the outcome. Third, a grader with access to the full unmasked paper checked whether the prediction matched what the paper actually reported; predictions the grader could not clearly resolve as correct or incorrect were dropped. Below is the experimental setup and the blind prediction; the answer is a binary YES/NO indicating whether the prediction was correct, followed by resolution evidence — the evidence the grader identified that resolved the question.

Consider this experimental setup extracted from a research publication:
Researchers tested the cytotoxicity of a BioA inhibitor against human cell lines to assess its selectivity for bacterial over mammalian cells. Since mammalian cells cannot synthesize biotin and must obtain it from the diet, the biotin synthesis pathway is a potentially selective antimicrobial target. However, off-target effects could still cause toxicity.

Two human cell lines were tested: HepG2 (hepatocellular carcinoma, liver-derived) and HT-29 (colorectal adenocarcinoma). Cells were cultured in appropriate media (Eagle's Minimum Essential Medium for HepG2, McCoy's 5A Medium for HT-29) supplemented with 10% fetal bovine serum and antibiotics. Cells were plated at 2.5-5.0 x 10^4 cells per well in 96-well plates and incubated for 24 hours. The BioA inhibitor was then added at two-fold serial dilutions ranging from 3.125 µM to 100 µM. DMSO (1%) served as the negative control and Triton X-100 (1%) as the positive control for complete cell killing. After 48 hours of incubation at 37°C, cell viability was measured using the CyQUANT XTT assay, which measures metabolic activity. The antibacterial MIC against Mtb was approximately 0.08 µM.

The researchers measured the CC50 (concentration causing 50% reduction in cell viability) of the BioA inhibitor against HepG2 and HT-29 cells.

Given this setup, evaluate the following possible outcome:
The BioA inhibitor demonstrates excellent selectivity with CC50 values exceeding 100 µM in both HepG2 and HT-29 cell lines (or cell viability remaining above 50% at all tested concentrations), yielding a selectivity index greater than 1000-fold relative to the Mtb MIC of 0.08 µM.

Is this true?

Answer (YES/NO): YES